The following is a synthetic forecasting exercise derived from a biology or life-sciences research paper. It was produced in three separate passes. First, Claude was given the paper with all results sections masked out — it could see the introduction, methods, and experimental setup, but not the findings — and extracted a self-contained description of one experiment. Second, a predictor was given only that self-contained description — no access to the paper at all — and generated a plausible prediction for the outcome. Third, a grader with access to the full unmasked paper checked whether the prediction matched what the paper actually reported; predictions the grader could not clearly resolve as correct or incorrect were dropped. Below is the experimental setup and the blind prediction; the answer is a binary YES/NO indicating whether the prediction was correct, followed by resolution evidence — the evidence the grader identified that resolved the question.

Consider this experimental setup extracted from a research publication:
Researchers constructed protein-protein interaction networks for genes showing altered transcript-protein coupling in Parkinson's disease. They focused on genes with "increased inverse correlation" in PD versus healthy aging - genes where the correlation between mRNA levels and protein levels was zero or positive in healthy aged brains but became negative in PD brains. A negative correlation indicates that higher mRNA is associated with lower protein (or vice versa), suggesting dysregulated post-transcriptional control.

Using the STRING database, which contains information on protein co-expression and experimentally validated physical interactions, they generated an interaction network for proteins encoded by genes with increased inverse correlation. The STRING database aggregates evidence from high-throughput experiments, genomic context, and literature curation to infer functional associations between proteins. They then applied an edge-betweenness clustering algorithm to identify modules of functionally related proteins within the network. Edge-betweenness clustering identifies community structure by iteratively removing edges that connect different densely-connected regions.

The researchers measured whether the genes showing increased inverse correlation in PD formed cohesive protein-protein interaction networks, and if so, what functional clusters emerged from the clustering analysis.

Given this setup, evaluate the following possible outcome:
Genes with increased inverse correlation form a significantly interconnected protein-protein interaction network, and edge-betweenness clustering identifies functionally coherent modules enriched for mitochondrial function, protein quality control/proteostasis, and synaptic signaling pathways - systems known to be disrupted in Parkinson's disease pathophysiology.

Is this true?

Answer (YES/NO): NO